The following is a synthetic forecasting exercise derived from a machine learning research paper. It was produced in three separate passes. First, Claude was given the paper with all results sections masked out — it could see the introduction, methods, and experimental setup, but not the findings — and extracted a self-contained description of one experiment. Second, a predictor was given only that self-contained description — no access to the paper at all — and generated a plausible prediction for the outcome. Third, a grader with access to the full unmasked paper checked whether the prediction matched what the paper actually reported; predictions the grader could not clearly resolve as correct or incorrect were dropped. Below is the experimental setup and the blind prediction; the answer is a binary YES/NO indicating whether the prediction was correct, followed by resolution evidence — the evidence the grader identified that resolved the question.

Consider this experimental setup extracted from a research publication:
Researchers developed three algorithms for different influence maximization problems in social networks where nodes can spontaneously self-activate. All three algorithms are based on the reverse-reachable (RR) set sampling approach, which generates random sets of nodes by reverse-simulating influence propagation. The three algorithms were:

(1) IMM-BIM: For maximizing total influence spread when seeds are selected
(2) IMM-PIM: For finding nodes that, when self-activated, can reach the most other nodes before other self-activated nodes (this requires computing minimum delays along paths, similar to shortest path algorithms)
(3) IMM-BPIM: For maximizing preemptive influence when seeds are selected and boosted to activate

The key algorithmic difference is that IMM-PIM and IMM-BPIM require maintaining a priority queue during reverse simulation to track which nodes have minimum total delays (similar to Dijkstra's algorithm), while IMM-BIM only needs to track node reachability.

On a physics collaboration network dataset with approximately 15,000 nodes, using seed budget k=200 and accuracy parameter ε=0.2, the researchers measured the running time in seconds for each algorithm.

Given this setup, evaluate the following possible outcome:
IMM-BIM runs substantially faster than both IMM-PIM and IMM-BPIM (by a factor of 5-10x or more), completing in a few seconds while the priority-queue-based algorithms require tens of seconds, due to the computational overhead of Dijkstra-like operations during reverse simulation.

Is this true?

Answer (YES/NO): NO